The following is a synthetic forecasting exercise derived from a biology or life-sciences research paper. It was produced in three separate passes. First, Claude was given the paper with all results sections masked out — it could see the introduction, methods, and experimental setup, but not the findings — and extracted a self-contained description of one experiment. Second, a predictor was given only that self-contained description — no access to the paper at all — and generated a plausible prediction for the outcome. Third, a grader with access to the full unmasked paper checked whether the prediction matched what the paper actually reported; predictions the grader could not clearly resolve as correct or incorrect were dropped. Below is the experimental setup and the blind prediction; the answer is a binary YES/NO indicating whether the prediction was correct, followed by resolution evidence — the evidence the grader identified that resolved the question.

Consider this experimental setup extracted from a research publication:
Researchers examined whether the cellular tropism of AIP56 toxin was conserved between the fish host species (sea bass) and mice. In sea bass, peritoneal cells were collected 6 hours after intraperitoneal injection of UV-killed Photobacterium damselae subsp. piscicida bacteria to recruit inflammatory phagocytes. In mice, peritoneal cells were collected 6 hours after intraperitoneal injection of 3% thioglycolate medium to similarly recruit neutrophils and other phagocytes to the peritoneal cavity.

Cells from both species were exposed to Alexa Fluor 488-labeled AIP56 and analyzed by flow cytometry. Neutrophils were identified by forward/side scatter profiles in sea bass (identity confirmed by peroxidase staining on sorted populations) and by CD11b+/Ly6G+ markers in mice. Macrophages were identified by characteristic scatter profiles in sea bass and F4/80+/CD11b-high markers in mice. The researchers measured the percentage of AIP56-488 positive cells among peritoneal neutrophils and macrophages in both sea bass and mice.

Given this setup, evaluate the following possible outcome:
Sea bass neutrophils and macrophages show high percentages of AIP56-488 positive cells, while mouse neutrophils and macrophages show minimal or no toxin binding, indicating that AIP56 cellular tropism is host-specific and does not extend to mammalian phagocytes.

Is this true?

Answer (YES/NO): NO